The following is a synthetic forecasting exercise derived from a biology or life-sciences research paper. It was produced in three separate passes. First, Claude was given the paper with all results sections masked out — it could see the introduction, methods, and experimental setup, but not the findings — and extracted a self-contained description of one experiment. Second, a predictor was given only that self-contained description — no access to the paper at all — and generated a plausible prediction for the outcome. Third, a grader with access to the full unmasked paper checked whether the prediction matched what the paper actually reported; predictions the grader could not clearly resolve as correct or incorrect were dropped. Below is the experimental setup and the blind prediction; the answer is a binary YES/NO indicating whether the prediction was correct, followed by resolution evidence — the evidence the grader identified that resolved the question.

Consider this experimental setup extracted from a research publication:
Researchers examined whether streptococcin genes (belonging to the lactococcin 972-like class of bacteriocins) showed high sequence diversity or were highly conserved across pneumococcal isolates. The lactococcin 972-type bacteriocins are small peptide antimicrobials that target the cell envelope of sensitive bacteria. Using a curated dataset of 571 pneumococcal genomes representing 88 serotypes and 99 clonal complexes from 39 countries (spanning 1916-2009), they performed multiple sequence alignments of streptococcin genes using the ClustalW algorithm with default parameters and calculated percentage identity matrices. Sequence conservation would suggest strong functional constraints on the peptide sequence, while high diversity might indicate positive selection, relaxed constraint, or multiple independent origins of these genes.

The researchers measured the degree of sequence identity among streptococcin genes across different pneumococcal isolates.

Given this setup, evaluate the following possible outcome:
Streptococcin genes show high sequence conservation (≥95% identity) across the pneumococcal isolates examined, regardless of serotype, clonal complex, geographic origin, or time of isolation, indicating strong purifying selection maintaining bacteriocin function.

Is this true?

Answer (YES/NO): NO